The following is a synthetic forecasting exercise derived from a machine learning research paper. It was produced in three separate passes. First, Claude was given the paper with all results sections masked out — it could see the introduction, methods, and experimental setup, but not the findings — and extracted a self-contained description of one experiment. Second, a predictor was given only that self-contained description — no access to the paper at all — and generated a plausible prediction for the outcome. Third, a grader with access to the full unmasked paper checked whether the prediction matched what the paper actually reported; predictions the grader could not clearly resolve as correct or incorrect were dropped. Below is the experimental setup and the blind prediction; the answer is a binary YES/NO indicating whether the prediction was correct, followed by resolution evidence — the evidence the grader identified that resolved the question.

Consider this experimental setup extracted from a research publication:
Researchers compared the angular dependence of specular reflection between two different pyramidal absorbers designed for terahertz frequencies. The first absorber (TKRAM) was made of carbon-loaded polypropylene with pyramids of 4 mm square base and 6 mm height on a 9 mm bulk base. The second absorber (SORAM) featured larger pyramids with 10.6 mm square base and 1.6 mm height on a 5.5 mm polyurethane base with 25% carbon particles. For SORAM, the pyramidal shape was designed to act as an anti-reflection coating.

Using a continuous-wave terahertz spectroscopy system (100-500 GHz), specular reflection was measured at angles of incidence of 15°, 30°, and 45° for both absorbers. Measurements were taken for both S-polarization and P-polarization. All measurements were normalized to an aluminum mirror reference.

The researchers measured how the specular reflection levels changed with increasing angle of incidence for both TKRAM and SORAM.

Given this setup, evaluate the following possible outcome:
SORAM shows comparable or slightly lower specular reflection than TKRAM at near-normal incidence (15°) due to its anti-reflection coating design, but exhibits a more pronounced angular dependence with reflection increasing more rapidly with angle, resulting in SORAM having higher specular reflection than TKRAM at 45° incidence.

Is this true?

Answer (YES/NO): NO